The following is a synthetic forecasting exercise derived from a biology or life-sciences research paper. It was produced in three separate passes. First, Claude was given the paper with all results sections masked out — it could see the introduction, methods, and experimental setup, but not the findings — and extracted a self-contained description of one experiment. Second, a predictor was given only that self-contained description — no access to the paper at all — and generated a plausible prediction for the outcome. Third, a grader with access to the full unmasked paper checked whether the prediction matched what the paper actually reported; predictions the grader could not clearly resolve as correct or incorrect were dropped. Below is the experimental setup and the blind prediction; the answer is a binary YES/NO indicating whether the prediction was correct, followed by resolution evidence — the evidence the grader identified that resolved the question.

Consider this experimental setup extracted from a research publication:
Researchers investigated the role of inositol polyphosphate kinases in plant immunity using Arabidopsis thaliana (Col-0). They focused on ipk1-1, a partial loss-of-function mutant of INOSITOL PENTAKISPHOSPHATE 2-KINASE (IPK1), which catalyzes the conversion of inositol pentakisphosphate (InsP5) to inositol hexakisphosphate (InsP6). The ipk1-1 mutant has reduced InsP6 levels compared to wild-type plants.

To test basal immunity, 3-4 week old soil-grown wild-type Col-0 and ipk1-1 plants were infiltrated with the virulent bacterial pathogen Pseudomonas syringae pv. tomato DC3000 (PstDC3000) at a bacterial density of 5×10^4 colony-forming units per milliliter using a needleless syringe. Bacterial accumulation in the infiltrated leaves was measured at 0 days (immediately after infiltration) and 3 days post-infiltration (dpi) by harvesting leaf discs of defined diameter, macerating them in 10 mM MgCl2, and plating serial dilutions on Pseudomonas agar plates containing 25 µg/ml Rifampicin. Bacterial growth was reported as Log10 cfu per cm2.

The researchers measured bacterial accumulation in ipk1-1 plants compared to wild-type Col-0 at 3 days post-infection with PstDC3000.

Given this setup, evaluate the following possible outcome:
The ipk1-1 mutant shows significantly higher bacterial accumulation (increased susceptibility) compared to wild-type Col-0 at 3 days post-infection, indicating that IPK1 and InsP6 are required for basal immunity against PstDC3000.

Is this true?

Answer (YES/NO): NO